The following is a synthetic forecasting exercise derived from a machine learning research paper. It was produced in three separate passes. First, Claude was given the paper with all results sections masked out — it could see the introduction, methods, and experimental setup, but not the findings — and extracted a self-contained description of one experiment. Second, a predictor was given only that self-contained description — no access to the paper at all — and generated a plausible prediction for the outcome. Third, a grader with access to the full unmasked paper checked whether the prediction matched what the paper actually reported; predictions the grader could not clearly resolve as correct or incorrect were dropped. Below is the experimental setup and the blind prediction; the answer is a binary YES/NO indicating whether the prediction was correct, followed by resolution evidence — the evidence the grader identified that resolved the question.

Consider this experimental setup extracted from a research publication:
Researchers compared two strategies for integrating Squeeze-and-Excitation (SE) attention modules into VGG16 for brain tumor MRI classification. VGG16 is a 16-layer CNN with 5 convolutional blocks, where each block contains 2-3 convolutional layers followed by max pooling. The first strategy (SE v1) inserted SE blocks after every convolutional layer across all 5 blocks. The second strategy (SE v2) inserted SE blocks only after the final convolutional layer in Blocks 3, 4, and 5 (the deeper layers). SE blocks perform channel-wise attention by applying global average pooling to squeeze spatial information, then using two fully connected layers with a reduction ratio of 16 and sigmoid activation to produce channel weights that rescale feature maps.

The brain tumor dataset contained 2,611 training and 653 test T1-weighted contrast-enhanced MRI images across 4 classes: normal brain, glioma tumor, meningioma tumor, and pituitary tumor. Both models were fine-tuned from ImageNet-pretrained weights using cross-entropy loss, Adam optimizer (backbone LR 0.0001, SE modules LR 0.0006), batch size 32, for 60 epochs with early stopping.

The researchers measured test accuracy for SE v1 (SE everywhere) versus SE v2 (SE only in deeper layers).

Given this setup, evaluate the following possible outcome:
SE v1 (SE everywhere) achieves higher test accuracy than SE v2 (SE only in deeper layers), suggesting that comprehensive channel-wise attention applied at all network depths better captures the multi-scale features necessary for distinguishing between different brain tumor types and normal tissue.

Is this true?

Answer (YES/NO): NO